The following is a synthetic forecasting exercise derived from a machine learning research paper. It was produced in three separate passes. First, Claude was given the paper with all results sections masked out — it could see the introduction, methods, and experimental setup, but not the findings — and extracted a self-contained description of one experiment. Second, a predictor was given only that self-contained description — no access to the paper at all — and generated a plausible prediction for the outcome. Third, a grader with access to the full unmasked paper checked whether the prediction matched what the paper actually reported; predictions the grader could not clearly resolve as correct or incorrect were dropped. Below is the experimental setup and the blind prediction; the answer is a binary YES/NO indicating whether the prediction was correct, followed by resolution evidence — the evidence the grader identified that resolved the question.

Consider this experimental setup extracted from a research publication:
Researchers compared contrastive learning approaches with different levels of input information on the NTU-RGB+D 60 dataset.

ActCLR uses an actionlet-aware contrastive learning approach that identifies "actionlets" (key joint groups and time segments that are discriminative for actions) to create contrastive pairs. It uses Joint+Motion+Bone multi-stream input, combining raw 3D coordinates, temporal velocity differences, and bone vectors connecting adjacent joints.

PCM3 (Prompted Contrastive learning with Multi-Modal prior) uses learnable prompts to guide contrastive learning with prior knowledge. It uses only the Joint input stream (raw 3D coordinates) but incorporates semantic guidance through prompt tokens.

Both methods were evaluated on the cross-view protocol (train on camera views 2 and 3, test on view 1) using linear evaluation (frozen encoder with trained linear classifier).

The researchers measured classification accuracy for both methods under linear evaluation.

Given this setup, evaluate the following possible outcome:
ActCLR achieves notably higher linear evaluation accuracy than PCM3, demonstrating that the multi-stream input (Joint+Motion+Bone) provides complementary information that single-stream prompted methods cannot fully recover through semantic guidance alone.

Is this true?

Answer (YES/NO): NO